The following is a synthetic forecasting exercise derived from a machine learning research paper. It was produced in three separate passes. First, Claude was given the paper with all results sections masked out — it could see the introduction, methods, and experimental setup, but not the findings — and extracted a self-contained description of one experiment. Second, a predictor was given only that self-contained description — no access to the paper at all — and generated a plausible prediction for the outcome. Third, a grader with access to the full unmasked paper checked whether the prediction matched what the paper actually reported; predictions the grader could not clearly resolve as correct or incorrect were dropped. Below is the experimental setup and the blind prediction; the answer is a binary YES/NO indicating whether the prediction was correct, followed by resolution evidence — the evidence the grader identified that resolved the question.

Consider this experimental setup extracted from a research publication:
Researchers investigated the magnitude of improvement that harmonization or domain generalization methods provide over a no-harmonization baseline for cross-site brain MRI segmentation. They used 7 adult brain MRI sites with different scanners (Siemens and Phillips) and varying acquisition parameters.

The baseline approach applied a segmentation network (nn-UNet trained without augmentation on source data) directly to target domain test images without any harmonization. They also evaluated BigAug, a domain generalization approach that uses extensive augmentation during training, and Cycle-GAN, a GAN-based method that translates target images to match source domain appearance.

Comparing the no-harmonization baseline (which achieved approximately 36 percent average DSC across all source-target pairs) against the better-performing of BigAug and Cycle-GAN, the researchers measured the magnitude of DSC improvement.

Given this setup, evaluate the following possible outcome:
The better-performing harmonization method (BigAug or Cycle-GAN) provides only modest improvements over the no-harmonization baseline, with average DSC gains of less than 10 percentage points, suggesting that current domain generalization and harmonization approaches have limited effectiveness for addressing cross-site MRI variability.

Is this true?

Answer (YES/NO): NO